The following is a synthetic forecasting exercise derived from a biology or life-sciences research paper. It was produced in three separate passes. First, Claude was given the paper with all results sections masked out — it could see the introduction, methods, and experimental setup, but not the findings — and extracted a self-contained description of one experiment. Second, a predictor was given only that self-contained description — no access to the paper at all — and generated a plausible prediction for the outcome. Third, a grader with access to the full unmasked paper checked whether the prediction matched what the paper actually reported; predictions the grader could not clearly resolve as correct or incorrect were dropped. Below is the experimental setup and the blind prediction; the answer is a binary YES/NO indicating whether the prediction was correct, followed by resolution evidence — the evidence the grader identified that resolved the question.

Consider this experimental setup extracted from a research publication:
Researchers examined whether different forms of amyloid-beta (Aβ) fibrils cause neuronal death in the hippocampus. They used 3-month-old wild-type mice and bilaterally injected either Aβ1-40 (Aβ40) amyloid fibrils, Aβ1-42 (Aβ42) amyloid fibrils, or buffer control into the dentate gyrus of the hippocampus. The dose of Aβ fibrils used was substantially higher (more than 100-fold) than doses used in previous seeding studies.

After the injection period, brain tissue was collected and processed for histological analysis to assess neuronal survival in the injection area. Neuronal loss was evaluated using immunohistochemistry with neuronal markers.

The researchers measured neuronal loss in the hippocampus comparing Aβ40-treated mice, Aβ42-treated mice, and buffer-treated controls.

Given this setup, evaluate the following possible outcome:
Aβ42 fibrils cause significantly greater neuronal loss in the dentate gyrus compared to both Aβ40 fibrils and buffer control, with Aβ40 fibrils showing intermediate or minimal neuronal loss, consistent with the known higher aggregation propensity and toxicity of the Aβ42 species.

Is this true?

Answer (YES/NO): YES